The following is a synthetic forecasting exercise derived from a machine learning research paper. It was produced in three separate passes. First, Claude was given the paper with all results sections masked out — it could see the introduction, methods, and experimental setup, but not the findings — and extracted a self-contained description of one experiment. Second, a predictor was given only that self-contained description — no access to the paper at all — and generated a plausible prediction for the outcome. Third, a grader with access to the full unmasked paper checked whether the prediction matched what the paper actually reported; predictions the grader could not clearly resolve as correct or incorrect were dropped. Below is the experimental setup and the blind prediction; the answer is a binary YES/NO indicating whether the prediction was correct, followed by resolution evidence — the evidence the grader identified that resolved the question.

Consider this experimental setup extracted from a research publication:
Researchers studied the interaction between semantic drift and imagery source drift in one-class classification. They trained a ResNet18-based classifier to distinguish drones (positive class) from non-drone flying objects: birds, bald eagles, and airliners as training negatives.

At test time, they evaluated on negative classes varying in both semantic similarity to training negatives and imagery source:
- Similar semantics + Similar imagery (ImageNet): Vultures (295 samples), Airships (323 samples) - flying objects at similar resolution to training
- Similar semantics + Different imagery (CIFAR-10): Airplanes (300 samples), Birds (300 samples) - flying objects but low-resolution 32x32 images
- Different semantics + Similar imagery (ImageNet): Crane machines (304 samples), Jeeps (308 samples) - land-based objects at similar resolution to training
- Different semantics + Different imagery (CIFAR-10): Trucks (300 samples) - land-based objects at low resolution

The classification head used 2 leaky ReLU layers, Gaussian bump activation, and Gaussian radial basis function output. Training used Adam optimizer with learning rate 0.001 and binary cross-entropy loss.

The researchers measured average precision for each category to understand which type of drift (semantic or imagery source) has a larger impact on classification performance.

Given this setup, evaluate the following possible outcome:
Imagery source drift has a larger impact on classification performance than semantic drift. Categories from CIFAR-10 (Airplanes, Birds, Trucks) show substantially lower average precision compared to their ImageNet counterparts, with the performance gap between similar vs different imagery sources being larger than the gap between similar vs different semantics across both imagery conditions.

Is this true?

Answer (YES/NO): NO